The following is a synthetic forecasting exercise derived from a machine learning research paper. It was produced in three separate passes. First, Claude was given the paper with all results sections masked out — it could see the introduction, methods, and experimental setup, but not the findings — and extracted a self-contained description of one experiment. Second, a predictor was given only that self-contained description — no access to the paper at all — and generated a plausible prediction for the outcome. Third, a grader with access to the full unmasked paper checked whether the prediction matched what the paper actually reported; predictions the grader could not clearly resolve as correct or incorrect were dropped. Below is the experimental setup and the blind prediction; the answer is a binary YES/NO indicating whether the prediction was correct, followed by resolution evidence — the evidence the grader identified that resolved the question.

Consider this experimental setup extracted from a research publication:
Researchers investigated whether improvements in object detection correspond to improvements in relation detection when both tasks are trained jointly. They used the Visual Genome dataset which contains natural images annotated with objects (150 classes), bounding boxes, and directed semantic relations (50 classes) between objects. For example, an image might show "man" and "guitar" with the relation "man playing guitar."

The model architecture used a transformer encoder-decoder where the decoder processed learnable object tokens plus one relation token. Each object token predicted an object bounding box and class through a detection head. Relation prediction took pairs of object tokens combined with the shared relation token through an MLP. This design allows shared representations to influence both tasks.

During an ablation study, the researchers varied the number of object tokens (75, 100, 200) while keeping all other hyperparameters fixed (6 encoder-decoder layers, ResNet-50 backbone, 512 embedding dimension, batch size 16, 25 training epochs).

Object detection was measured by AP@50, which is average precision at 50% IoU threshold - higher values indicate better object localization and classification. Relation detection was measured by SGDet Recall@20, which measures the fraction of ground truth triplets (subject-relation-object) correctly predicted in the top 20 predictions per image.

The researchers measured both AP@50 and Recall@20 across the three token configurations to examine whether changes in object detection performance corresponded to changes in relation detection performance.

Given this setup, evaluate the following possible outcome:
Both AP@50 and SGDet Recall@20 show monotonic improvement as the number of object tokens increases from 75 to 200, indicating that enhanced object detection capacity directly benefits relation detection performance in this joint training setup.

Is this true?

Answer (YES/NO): YES